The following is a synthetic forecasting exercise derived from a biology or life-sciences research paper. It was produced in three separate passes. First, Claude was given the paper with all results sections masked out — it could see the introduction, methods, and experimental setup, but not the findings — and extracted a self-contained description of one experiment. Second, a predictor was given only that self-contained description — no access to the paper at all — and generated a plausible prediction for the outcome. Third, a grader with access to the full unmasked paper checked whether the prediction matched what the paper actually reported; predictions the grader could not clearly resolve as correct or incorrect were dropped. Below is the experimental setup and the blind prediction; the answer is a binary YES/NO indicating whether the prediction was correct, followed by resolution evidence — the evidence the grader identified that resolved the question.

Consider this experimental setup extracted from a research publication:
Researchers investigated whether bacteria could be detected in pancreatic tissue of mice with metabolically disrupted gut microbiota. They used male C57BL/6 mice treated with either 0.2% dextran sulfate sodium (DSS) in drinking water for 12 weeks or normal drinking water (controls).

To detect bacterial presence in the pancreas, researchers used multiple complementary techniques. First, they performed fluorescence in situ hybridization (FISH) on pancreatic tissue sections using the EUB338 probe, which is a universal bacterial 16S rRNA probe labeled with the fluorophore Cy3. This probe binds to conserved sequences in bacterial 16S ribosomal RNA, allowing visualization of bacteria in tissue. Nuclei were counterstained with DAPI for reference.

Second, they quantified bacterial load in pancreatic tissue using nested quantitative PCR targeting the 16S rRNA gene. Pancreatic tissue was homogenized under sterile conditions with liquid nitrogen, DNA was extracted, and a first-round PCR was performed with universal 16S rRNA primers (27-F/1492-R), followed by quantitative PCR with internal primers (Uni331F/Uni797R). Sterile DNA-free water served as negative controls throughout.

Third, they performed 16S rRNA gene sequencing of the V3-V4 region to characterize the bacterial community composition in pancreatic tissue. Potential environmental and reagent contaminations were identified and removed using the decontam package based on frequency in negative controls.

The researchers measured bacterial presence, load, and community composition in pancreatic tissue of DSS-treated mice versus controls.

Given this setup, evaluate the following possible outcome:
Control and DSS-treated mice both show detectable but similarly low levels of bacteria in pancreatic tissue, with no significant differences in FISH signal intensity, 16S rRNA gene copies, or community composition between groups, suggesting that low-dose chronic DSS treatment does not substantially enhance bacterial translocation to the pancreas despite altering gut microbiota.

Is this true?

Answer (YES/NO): NO